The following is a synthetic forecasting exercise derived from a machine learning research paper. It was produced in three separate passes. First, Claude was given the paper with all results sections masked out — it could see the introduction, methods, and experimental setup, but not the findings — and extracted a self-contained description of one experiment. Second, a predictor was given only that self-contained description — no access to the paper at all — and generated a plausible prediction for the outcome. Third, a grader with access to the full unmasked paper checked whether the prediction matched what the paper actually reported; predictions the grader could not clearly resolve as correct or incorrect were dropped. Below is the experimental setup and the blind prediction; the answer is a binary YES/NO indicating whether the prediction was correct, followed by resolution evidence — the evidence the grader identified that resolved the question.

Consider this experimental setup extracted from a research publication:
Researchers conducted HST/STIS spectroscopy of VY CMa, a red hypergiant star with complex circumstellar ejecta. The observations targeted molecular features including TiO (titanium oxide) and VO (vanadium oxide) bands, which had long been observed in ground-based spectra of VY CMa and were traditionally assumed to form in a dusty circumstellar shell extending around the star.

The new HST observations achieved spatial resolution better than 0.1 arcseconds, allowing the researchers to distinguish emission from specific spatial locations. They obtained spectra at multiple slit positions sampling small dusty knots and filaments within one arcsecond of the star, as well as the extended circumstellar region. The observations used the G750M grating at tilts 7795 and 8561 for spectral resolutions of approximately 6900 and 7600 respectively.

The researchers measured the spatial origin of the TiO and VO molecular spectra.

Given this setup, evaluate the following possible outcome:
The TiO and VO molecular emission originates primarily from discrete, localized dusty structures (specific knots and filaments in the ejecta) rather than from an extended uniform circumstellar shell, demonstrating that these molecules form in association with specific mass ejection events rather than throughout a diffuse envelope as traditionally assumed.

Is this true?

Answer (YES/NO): YES